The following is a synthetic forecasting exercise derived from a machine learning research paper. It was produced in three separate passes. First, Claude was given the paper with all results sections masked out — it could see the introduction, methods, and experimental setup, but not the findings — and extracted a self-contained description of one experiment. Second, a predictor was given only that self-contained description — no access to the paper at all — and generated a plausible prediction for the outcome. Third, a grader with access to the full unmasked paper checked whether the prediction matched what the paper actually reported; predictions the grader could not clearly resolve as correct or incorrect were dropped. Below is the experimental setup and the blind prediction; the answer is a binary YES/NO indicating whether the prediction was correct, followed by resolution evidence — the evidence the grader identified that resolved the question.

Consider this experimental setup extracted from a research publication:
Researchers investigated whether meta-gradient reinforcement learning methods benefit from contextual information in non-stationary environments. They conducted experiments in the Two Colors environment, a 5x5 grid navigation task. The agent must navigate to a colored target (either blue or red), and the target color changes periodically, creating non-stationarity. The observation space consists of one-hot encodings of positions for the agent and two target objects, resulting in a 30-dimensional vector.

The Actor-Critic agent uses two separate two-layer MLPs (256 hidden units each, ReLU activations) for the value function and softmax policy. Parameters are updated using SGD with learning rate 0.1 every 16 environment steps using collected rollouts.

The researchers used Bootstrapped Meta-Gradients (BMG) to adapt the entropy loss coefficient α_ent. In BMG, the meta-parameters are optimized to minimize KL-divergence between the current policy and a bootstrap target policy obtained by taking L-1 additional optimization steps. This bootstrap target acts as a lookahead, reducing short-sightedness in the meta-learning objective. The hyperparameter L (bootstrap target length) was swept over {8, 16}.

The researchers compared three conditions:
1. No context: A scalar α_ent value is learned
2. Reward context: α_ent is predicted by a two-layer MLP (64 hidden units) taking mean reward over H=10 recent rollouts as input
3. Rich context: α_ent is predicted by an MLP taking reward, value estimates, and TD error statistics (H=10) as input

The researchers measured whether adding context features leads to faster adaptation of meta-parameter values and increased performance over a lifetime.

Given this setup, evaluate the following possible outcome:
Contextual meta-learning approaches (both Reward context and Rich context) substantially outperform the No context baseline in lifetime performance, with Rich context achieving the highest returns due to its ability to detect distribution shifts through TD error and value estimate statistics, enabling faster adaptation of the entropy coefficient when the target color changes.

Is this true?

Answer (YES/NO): YES